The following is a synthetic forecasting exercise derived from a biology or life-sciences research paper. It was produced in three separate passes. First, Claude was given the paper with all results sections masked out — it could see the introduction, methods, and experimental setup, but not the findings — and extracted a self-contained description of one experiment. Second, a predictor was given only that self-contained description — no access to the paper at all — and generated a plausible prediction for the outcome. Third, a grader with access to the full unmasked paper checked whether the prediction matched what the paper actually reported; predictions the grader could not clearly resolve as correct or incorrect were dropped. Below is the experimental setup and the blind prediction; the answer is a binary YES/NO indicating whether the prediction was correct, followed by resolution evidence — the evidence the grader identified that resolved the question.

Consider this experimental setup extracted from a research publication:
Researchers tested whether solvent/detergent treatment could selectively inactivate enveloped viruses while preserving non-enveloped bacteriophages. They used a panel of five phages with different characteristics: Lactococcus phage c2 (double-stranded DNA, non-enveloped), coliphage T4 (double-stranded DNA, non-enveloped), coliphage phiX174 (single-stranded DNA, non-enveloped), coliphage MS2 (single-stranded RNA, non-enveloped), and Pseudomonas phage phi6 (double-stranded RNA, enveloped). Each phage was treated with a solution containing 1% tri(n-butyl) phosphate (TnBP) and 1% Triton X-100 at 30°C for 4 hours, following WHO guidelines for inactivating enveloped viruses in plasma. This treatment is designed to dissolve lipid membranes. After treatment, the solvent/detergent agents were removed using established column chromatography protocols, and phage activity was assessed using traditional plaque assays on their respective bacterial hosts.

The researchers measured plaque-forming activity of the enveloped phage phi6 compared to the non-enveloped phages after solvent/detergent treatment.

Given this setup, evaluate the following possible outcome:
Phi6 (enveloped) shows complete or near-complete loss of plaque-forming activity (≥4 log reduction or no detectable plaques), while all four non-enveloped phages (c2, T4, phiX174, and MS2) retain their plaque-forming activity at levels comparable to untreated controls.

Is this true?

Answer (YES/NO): NO